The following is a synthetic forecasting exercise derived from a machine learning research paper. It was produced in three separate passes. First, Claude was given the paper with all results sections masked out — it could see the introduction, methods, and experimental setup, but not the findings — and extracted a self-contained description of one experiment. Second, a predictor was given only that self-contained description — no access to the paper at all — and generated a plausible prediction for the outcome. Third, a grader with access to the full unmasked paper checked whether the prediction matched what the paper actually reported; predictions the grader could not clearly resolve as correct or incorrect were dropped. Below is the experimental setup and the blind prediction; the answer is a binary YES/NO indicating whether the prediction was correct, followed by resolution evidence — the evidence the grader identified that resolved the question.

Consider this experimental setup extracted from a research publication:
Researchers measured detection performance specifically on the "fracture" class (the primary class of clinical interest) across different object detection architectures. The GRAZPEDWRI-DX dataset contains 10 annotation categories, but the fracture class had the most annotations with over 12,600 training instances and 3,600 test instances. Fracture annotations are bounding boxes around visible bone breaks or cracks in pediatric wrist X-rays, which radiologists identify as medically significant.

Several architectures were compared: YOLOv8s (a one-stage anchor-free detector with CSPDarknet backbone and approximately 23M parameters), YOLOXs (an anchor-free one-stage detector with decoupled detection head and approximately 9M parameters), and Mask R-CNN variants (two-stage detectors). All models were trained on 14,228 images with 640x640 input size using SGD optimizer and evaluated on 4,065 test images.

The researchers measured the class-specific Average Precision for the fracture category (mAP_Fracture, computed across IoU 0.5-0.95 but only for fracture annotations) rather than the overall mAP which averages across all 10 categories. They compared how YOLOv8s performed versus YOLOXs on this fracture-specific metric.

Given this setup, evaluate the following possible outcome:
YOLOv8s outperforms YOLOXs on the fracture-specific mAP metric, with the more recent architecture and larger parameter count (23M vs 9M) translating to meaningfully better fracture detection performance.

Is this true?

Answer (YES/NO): NO